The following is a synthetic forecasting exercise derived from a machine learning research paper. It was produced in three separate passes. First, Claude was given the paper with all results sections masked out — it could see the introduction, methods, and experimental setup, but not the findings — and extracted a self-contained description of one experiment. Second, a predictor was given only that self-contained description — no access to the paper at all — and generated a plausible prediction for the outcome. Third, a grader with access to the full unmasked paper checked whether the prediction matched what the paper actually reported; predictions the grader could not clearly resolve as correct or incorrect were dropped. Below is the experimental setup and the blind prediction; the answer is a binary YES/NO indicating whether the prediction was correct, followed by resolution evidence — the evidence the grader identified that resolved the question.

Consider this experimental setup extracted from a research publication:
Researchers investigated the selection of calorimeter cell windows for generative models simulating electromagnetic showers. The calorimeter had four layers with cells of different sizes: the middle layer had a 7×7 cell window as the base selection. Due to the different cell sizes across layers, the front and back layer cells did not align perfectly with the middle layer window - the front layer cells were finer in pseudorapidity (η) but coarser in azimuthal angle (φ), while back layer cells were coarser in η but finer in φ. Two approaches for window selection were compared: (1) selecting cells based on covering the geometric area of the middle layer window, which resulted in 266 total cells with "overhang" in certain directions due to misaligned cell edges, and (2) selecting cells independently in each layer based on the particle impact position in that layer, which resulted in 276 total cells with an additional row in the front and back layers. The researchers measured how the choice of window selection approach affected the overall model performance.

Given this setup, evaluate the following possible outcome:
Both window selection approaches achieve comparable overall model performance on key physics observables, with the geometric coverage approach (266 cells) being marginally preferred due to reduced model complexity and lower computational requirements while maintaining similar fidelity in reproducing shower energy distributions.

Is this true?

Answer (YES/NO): NO